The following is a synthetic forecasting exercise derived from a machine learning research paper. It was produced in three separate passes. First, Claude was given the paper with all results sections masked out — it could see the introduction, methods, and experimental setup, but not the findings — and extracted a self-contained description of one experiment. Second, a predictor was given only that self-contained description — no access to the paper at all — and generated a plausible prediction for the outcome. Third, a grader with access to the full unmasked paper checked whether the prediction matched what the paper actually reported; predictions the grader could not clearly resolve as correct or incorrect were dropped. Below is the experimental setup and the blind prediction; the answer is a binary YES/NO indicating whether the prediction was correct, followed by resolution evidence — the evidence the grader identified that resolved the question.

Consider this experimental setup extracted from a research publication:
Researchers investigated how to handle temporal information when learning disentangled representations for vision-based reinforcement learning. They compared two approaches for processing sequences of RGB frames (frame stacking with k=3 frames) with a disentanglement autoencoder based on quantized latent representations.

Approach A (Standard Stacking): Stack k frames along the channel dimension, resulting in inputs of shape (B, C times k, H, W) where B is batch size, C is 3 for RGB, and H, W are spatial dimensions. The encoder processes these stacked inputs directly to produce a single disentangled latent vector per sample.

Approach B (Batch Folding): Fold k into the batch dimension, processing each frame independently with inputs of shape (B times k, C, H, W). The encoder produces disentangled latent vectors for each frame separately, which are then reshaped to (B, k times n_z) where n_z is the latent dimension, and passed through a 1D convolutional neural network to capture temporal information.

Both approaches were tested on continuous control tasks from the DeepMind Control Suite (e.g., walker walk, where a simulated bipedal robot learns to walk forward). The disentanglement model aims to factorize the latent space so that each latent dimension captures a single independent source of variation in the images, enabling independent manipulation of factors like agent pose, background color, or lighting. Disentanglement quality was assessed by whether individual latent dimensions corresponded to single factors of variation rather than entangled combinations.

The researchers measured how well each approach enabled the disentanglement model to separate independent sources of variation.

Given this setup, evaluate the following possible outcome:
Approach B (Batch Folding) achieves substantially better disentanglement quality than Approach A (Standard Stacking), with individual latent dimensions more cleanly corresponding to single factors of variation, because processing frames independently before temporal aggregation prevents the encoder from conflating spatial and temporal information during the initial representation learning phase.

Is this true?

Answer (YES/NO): YES